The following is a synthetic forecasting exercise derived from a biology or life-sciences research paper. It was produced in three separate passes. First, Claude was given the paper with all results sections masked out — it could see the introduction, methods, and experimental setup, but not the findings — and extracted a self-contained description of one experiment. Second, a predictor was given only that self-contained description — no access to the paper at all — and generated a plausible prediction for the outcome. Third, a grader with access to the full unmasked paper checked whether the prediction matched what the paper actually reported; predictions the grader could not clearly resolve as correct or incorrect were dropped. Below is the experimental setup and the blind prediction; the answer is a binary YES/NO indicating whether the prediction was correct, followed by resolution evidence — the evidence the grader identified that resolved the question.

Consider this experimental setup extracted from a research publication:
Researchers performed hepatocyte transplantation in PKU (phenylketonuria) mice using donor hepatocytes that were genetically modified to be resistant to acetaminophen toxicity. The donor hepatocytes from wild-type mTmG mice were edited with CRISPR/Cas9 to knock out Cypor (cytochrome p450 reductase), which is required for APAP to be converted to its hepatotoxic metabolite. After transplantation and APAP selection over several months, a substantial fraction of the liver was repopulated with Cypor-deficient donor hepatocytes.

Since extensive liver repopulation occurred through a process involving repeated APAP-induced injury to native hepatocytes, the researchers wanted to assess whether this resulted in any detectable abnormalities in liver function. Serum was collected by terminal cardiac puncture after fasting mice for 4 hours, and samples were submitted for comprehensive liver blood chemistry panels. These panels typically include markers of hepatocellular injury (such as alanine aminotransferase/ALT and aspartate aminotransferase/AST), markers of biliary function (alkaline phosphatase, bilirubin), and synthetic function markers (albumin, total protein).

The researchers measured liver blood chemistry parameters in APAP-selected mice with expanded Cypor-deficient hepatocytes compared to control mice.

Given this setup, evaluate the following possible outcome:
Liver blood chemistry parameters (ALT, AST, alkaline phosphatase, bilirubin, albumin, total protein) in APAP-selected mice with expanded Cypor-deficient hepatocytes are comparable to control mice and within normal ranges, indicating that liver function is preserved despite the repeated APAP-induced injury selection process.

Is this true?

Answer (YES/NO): YES